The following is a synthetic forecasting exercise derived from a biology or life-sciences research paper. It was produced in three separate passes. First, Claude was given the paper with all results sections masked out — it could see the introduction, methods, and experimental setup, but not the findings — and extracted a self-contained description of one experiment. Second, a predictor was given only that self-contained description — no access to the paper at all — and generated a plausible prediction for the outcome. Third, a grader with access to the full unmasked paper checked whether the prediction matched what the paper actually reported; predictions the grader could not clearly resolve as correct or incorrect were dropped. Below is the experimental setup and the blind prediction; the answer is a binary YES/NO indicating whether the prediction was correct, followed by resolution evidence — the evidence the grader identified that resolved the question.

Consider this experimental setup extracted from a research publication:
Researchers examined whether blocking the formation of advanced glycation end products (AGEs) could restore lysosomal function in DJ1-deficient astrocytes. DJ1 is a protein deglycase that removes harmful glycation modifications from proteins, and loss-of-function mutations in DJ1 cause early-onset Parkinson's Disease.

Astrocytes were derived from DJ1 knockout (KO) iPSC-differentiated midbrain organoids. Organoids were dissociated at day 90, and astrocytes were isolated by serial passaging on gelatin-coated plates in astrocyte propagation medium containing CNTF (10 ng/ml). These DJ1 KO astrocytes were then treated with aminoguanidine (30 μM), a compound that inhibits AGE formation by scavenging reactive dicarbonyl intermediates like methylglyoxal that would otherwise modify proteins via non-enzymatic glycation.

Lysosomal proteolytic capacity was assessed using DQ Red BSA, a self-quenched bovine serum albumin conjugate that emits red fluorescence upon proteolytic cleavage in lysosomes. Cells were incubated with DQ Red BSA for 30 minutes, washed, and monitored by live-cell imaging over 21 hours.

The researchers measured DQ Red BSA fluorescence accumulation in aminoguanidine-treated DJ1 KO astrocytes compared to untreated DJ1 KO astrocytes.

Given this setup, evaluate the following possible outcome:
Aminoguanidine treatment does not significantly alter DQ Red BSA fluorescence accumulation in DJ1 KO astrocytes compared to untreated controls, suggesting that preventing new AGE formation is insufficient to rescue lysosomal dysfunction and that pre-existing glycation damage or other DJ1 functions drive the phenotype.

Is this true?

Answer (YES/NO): NO